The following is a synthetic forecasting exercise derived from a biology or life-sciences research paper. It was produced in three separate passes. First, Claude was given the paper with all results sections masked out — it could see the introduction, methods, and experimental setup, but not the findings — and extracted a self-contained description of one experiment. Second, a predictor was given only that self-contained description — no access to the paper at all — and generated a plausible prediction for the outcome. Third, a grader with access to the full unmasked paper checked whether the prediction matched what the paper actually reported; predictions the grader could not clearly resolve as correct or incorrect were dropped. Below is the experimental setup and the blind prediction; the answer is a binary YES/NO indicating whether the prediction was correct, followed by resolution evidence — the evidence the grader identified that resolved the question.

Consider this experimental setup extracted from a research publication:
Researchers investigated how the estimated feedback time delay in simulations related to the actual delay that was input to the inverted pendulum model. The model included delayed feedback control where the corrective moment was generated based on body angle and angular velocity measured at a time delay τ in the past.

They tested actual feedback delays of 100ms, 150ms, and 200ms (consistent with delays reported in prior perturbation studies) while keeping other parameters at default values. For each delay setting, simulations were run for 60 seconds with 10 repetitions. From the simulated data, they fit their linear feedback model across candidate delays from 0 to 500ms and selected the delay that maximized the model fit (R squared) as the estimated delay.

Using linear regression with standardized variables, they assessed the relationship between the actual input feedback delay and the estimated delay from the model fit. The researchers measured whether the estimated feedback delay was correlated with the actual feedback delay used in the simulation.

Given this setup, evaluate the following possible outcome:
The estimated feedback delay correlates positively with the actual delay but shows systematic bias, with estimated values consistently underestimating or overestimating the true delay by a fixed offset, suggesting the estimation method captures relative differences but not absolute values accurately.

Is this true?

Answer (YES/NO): NO